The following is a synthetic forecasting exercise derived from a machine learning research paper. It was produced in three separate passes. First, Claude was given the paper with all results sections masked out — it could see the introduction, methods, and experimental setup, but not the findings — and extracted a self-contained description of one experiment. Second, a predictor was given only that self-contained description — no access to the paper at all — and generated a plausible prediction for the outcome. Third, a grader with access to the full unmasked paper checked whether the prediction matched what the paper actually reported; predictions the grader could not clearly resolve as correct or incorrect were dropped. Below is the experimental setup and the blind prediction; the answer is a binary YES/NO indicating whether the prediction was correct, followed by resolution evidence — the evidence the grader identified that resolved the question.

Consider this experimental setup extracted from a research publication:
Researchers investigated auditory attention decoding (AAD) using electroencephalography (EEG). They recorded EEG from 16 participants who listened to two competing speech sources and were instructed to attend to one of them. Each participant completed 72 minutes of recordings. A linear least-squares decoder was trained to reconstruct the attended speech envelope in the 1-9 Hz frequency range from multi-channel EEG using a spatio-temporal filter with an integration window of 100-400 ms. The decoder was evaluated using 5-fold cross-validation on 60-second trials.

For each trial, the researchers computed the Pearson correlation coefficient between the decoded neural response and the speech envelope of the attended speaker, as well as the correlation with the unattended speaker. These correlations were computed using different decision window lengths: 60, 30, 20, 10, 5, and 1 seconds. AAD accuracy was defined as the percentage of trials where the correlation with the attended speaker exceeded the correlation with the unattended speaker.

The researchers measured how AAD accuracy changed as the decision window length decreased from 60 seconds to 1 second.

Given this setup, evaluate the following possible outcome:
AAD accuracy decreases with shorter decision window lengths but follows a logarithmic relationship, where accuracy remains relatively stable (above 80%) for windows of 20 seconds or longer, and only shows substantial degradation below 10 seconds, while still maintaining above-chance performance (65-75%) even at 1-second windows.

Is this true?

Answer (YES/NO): NO